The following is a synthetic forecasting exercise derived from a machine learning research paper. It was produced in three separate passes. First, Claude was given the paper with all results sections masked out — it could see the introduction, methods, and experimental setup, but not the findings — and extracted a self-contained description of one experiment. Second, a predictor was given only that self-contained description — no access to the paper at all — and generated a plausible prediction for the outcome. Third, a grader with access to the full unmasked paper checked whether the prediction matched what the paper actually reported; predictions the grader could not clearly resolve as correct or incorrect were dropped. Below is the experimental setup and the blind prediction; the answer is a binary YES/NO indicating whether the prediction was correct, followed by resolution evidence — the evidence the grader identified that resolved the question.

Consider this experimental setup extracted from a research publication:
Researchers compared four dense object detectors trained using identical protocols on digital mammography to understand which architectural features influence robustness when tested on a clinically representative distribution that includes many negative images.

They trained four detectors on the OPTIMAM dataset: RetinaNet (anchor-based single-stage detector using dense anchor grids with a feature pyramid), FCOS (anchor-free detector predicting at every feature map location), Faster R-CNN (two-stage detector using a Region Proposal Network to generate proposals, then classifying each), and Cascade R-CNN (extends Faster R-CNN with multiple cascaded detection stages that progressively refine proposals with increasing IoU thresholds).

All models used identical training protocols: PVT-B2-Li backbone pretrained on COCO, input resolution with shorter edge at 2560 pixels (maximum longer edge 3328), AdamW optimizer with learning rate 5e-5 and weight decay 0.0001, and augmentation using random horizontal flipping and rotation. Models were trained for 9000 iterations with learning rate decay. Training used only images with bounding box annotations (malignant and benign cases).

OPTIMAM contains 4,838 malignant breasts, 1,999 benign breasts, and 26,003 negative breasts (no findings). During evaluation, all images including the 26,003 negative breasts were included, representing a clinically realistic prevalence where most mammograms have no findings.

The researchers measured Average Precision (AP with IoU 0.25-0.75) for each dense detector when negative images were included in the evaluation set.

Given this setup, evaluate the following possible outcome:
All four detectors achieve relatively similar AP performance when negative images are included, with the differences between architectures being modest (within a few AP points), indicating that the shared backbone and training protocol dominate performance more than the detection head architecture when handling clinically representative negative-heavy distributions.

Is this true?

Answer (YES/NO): NO